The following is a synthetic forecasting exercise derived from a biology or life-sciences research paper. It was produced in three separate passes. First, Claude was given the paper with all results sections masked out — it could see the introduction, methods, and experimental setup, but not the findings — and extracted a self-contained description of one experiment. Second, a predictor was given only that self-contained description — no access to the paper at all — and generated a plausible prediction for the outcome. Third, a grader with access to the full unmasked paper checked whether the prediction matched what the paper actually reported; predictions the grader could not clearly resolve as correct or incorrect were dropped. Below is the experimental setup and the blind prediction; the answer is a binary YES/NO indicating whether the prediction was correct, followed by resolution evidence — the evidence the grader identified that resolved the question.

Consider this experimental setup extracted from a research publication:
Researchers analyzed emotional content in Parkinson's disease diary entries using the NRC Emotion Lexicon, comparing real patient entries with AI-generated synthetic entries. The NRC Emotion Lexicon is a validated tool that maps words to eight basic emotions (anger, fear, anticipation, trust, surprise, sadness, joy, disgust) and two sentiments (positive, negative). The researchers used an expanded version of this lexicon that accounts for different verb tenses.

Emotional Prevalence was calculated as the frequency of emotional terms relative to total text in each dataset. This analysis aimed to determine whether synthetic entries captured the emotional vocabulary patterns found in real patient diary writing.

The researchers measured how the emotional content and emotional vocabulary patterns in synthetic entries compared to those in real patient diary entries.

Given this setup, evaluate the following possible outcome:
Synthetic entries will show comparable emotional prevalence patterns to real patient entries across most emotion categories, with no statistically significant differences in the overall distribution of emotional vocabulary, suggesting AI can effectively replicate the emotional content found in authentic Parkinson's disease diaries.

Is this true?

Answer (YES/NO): NO